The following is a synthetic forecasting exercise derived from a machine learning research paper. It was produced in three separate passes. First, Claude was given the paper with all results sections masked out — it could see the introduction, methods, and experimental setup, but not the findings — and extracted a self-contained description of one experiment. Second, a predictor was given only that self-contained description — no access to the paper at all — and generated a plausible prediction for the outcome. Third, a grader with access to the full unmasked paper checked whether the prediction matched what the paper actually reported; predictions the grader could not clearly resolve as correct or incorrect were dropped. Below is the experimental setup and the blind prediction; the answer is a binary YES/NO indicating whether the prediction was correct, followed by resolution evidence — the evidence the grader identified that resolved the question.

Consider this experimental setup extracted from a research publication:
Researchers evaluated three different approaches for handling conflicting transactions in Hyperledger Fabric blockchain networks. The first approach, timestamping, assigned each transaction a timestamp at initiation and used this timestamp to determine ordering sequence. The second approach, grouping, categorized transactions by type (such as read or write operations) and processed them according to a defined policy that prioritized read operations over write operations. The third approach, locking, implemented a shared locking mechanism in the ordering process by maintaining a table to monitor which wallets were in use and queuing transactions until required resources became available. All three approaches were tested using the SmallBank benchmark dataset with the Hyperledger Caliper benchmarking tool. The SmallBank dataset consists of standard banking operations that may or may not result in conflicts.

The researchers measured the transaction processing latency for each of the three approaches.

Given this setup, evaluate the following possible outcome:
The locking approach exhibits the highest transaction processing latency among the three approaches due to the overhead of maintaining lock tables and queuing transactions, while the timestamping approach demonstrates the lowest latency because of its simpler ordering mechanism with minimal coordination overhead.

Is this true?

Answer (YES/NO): NO